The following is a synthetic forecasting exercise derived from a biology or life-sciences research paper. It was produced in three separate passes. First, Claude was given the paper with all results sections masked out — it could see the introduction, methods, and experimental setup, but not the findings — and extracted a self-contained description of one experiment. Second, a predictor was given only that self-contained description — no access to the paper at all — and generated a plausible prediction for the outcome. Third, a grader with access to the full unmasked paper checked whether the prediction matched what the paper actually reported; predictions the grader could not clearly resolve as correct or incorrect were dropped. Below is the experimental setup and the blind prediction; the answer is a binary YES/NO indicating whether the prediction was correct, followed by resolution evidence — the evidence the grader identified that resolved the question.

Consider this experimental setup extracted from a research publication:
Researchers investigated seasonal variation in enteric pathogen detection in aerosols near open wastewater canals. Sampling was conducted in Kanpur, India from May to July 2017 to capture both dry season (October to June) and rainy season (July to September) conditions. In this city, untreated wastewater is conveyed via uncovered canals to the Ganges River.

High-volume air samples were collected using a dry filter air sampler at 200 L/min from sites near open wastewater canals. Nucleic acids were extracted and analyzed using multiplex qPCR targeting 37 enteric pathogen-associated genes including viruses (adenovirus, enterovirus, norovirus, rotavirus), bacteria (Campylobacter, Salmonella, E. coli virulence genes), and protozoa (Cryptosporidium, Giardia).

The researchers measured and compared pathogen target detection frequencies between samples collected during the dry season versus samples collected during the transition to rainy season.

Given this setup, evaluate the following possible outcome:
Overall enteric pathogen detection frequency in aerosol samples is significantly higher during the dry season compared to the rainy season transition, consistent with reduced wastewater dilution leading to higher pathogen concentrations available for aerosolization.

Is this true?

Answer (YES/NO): NO